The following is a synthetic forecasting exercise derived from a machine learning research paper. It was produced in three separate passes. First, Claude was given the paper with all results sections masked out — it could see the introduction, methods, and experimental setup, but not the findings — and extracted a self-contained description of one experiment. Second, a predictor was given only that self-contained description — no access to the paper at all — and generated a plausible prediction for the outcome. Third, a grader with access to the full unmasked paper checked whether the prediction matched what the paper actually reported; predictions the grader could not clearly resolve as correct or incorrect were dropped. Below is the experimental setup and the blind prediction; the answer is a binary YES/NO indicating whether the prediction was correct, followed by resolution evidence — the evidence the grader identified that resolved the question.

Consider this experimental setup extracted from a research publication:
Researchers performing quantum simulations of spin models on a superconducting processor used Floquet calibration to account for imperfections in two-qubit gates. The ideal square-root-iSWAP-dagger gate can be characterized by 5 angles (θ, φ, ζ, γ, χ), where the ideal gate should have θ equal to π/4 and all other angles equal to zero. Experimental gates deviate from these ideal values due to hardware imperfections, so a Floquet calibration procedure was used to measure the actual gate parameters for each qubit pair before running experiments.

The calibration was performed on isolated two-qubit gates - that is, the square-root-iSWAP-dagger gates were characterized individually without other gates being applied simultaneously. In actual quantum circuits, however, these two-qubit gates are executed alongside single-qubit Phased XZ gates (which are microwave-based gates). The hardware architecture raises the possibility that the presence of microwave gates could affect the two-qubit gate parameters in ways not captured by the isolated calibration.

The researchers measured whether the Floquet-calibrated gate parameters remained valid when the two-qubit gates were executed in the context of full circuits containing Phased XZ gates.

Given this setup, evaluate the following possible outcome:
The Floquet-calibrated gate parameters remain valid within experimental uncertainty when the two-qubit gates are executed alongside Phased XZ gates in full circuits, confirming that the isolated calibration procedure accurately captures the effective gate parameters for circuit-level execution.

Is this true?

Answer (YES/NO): NO